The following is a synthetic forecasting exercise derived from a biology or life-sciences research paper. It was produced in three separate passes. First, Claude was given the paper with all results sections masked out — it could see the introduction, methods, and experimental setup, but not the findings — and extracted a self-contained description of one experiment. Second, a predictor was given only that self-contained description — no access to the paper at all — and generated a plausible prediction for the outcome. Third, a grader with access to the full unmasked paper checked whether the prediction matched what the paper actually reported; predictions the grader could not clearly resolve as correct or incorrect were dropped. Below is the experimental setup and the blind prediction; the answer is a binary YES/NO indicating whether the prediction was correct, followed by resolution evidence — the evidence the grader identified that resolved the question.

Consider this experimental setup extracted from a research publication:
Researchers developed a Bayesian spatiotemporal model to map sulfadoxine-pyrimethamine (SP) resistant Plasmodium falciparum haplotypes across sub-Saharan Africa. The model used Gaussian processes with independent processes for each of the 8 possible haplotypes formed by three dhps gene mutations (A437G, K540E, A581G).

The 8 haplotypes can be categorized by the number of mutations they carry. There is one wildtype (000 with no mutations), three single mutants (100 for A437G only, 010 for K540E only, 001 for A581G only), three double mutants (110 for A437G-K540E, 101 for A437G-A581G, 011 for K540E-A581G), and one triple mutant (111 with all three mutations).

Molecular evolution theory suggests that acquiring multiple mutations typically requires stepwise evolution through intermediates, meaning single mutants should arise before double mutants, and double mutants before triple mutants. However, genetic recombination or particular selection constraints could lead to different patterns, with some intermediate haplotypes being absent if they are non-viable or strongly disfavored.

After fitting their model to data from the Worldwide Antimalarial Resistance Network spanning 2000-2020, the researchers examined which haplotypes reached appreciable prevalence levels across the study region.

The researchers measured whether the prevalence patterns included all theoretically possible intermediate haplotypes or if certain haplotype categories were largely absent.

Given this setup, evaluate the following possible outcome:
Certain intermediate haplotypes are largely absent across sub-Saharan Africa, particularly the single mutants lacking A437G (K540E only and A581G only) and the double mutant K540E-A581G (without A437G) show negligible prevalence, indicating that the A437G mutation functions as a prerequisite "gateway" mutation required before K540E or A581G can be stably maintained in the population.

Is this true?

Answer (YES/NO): YES